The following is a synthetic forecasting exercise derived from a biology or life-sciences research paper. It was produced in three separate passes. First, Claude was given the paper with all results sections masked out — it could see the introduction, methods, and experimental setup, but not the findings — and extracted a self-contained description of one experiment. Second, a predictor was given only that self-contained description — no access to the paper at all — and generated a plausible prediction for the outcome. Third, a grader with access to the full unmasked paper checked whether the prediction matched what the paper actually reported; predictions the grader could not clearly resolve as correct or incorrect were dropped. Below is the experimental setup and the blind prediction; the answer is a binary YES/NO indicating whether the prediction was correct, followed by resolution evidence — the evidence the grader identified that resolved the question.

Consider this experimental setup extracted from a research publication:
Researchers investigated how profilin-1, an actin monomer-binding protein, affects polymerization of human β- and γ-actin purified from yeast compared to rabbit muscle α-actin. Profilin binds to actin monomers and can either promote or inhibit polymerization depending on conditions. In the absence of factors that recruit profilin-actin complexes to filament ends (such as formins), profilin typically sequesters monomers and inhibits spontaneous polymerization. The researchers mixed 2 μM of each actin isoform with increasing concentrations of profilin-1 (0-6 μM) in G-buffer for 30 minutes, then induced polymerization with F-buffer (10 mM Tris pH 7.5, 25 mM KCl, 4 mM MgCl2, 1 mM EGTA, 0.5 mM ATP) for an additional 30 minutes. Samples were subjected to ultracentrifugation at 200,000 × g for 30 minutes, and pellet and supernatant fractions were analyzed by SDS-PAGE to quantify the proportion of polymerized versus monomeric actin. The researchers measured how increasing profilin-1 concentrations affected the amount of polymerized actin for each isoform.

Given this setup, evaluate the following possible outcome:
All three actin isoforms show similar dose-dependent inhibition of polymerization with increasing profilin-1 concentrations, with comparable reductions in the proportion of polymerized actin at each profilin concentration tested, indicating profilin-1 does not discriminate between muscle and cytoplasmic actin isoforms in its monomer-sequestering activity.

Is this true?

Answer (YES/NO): NO